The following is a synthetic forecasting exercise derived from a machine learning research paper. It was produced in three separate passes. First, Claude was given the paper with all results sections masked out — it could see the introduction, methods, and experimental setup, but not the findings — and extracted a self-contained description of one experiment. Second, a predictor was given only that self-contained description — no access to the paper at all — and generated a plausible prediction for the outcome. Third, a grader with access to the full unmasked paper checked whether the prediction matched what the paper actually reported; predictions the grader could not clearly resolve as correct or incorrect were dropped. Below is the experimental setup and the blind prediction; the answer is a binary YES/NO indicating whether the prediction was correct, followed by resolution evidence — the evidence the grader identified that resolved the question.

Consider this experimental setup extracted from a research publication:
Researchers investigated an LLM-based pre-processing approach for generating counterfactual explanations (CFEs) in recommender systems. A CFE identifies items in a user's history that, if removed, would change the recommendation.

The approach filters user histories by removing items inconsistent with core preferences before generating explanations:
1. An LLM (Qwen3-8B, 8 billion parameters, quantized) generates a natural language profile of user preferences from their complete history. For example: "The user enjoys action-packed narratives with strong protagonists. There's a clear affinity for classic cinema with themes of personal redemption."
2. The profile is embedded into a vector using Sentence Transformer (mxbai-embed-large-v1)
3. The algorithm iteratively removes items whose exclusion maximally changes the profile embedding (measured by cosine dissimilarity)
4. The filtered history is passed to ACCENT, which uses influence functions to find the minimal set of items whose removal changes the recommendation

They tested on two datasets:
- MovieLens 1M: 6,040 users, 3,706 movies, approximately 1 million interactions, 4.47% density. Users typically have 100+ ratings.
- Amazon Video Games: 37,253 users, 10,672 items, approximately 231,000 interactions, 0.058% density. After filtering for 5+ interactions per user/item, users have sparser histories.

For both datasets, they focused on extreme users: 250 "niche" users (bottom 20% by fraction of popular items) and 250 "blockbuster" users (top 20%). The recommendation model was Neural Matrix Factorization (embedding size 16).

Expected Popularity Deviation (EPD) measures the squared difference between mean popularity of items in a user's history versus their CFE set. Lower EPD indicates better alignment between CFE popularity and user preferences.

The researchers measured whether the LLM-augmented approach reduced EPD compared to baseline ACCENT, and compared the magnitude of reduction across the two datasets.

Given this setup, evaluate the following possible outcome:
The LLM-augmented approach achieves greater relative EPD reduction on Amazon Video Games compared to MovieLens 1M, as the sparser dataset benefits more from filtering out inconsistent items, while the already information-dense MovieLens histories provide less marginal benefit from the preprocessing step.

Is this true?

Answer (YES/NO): NO